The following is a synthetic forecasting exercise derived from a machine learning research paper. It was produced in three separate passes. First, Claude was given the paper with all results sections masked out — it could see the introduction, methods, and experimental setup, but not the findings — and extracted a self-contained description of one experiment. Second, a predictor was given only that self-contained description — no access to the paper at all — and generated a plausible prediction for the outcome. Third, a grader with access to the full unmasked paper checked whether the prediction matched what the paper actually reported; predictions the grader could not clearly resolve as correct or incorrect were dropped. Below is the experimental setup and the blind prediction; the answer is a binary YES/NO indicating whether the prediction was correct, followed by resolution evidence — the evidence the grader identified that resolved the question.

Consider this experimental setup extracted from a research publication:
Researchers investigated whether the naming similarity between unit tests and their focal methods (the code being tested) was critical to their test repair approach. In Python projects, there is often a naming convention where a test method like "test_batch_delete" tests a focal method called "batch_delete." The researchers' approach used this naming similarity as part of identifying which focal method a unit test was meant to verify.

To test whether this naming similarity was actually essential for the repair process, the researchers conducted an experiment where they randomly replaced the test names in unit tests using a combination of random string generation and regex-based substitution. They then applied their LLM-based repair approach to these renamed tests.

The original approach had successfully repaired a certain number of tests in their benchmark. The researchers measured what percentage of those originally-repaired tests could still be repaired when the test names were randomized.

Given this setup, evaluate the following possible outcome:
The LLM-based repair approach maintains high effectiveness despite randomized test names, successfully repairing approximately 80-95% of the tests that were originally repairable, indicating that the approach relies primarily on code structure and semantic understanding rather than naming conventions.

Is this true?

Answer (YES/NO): NO